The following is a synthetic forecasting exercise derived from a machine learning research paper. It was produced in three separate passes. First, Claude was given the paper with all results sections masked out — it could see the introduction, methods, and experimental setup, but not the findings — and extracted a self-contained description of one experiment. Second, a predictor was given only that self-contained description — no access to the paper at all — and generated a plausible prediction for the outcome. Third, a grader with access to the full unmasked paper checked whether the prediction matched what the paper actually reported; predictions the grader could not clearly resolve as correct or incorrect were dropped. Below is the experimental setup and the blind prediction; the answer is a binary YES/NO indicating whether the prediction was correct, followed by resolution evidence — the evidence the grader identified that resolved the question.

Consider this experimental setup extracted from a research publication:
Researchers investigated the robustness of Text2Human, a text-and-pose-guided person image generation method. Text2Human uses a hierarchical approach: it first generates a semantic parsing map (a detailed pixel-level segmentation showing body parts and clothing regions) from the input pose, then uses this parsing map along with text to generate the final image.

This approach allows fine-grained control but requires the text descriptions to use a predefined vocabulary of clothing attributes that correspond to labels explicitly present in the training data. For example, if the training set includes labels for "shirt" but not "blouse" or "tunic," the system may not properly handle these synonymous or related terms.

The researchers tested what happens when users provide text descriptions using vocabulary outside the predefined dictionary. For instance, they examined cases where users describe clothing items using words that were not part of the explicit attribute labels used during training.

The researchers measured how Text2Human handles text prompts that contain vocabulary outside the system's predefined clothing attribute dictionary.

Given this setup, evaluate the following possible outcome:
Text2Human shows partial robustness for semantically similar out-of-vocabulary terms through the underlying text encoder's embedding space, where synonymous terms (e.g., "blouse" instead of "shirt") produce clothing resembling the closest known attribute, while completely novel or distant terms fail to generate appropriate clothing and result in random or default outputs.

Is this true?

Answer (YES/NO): NO